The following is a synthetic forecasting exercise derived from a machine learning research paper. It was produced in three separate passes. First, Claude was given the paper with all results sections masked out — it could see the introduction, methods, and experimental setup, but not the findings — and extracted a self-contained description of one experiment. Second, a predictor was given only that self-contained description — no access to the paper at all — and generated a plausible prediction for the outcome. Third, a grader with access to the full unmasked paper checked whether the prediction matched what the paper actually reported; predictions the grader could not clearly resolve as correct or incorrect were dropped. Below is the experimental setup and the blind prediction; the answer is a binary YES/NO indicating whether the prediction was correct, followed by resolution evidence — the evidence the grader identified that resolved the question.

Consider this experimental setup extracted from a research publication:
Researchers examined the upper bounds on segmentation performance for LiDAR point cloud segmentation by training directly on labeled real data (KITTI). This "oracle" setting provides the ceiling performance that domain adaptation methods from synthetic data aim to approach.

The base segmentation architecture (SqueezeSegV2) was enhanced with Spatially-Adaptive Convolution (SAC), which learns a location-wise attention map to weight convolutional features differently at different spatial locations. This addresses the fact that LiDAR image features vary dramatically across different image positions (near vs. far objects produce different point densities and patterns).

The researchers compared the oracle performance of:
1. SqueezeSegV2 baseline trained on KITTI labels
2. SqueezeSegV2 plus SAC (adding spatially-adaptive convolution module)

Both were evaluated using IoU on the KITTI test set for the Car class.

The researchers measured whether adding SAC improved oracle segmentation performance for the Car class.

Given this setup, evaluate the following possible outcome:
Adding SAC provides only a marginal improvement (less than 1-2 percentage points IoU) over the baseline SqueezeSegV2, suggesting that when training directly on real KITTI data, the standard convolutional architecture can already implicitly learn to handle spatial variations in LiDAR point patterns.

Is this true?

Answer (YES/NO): YES